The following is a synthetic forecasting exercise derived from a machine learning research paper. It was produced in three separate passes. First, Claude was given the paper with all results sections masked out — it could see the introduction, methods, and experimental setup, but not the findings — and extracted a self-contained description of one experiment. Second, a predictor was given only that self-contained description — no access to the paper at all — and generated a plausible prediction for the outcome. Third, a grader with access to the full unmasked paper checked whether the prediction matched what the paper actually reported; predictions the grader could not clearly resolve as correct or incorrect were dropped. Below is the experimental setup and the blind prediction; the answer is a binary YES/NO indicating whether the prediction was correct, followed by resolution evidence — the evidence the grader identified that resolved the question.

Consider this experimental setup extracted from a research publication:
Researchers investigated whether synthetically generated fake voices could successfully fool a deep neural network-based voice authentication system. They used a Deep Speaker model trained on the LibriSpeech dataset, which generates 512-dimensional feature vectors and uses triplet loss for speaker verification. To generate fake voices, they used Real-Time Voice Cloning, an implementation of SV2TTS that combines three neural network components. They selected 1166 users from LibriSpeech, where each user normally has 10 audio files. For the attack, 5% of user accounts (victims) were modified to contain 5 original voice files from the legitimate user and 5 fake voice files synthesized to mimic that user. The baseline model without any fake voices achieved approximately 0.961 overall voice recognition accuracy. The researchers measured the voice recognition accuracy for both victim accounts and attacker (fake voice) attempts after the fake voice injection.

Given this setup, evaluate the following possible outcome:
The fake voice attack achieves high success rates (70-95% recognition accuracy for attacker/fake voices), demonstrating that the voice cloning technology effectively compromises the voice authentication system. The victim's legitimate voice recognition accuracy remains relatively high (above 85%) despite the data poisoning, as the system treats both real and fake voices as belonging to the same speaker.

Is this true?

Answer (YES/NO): NO